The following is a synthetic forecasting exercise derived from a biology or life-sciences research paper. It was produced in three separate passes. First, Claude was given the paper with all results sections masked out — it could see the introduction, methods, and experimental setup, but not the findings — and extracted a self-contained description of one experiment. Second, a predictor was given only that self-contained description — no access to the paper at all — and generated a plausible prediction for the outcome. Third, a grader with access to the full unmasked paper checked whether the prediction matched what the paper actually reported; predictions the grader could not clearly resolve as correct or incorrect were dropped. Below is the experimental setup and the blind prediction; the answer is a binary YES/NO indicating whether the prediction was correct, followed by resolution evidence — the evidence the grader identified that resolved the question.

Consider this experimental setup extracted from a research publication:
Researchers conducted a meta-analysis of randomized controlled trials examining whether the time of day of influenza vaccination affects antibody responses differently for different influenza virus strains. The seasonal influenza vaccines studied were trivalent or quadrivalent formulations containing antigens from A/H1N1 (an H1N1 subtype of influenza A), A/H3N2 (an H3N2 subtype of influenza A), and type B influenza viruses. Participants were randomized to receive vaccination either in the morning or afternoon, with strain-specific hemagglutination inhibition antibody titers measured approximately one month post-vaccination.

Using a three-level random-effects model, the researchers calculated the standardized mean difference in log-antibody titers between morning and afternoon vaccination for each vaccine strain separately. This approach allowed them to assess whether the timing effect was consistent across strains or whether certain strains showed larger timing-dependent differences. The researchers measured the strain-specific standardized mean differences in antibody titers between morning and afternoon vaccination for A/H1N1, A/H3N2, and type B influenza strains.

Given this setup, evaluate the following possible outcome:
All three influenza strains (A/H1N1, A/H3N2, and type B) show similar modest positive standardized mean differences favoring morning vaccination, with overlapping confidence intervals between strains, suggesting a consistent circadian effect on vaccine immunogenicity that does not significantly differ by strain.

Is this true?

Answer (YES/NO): YES